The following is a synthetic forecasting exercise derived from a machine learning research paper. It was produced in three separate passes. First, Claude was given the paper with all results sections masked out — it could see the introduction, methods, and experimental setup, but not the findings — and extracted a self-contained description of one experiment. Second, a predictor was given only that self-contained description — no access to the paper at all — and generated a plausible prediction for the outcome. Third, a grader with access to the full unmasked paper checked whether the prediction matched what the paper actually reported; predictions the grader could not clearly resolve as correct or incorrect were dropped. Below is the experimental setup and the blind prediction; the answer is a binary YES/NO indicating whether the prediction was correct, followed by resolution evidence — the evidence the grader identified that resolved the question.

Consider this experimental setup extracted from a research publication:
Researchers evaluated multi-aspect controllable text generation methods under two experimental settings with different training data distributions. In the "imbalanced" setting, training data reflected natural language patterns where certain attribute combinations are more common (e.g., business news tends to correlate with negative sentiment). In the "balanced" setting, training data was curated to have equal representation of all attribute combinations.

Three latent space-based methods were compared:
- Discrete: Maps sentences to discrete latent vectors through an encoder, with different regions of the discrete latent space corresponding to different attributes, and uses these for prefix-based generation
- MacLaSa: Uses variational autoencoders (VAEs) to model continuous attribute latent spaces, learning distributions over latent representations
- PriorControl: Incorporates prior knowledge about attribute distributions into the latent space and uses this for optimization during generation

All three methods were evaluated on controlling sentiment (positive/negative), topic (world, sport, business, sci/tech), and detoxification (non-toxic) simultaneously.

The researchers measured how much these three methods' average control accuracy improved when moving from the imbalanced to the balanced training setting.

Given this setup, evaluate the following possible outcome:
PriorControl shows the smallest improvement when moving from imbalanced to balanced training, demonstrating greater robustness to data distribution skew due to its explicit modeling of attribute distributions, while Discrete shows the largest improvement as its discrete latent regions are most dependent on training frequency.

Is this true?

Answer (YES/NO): NO